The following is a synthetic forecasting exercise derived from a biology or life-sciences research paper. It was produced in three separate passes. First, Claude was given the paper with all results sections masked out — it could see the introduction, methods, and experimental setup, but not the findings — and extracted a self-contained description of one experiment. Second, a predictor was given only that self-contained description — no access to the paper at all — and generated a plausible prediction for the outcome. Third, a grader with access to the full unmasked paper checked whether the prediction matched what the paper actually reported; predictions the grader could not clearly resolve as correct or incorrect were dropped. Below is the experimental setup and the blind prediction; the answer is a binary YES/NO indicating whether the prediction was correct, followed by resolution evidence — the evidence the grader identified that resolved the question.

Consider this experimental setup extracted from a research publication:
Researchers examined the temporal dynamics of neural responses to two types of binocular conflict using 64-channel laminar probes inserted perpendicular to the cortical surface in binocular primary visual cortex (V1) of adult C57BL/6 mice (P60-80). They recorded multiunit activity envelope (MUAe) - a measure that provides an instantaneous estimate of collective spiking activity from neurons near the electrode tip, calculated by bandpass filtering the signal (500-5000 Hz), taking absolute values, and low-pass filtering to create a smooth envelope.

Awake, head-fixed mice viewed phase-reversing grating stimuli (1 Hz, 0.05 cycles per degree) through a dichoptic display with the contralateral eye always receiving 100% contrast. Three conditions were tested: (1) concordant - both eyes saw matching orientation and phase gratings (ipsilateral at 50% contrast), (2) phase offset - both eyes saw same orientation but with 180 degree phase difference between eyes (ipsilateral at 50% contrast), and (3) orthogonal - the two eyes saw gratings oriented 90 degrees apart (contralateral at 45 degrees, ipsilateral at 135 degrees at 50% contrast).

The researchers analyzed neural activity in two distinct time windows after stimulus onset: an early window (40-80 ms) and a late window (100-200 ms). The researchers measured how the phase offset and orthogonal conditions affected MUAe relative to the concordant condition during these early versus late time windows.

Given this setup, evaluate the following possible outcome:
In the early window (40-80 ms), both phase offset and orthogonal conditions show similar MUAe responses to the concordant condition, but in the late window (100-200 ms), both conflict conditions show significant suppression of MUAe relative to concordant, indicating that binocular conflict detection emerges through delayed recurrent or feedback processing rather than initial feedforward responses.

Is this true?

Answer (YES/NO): NO